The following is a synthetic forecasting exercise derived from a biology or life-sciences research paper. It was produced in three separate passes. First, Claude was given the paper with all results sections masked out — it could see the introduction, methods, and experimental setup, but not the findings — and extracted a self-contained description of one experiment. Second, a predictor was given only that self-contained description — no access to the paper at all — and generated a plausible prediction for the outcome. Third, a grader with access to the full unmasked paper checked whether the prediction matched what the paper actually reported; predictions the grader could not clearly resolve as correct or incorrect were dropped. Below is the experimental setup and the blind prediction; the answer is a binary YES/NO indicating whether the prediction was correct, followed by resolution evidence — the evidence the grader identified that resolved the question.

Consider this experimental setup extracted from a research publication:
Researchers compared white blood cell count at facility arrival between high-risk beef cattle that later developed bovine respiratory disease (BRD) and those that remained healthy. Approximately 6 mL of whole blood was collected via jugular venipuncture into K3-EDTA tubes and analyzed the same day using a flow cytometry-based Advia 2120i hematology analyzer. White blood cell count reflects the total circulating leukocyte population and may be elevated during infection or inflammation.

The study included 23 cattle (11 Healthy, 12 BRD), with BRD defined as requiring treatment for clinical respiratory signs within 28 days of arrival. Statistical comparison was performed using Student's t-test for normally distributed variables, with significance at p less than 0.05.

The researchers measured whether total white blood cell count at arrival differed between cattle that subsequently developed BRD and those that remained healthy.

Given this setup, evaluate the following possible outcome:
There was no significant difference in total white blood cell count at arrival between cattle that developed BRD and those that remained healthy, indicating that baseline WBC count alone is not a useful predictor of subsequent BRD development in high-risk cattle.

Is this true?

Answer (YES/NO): YES